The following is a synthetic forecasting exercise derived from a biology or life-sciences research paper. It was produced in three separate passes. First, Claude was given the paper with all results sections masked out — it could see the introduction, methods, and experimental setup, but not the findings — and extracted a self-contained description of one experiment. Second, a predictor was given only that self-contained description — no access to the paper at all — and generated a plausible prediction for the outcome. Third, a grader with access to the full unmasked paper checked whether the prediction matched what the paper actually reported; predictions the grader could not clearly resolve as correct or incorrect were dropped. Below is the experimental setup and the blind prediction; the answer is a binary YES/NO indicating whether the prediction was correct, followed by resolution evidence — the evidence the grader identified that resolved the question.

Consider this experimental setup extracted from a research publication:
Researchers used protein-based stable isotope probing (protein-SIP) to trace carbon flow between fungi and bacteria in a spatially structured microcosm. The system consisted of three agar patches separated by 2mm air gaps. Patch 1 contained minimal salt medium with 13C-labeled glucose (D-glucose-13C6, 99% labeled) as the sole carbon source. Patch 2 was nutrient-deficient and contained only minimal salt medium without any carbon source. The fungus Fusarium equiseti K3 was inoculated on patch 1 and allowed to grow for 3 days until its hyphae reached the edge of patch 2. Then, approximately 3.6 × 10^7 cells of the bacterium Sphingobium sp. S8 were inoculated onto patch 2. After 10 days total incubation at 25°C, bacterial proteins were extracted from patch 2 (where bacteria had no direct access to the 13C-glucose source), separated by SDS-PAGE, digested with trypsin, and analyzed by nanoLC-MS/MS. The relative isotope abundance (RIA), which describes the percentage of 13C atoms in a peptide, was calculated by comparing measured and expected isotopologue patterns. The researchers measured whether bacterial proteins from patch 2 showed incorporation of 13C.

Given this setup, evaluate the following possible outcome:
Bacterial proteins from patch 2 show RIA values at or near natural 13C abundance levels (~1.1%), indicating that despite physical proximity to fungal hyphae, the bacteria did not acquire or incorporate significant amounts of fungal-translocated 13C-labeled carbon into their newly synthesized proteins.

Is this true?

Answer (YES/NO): NO